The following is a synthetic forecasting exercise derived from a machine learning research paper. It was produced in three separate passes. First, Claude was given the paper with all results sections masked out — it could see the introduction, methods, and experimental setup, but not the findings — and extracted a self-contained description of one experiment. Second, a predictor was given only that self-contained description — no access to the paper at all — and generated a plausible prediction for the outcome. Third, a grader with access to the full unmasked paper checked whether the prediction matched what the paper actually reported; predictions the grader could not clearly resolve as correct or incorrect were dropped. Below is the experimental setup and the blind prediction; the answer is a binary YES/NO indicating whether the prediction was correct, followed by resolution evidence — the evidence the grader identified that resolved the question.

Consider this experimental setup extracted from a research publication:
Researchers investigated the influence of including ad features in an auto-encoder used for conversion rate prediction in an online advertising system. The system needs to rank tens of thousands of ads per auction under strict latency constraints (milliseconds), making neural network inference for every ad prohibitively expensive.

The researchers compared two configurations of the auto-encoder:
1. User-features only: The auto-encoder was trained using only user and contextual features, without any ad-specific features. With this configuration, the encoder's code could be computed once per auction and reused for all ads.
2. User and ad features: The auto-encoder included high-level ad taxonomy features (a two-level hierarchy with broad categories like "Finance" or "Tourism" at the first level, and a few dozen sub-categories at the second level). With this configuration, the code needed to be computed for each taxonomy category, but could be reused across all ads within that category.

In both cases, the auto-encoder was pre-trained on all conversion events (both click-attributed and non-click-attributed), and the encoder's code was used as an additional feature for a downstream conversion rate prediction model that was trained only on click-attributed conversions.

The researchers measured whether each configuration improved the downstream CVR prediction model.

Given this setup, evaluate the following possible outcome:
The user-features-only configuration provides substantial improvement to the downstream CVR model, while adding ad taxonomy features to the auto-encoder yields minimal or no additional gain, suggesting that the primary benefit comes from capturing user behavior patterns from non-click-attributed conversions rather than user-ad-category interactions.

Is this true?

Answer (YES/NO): NO